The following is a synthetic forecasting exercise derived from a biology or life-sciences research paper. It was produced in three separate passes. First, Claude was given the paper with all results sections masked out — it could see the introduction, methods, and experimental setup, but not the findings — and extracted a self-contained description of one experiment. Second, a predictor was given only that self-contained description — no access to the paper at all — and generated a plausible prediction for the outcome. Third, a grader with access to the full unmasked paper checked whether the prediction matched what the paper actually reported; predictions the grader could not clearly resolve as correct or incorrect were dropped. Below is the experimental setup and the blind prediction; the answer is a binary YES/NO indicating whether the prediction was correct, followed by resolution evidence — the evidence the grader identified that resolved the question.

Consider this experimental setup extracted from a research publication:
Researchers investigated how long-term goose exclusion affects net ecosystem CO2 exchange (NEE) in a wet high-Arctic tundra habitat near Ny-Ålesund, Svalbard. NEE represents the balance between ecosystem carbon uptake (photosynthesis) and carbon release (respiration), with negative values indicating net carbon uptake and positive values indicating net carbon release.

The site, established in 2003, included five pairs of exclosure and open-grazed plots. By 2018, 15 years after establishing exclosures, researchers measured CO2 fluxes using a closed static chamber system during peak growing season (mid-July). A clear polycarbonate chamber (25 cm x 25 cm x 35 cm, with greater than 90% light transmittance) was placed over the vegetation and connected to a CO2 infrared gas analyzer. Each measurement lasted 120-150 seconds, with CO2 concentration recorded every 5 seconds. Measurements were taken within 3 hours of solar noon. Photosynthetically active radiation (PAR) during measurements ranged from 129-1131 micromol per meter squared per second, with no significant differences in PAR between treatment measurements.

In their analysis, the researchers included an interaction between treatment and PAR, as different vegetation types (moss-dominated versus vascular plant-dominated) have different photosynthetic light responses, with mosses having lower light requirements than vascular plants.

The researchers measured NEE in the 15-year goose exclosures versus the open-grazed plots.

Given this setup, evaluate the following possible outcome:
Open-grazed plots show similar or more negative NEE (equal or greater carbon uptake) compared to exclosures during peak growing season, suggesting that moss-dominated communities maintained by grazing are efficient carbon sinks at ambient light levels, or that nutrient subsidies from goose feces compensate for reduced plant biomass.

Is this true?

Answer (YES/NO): NO